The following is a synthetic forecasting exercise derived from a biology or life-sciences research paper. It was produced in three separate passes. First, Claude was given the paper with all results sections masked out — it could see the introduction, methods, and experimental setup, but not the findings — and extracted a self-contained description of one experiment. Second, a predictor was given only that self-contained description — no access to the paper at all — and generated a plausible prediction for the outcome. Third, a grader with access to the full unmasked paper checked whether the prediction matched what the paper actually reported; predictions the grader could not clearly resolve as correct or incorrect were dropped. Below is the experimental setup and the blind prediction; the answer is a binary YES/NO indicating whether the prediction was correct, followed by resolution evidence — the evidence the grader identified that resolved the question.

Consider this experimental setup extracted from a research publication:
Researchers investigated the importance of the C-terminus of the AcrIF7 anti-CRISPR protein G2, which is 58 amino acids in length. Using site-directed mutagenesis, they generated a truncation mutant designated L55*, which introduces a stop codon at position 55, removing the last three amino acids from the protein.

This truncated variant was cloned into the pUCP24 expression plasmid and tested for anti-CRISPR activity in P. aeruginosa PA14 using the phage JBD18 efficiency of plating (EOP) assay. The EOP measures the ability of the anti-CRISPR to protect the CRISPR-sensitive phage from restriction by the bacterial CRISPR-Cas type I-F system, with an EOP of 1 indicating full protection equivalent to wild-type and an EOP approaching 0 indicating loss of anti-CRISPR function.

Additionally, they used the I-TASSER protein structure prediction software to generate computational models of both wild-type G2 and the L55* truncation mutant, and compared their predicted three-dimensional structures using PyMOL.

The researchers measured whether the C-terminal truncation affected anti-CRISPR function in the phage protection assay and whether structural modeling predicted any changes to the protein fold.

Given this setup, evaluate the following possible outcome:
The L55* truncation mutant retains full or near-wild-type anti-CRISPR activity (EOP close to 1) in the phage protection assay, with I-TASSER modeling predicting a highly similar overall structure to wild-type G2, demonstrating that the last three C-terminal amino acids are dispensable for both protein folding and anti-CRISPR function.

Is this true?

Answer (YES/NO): NO